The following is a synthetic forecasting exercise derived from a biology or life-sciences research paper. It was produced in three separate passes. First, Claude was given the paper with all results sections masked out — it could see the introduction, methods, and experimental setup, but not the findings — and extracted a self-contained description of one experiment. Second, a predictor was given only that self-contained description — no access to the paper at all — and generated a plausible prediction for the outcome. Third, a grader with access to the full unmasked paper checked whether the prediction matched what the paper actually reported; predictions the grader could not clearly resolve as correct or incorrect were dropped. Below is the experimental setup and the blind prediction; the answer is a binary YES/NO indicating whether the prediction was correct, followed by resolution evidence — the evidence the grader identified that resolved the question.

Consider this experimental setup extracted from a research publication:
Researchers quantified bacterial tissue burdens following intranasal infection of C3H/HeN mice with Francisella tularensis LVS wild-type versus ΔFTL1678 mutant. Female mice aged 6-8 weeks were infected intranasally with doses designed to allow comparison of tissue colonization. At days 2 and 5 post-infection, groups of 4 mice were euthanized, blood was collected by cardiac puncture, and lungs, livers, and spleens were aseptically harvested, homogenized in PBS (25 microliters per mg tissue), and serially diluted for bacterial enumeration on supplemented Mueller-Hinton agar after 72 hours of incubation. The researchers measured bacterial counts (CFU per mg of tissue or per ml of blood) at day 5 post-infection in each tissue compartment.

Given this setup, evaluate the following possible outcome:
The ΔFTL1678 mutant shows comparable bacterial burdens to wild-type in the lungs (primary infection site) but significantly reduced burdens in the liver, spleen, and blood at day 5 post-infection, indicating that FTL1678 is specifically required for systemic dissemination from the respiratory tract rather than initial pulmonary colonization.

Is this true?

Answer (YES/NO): NO